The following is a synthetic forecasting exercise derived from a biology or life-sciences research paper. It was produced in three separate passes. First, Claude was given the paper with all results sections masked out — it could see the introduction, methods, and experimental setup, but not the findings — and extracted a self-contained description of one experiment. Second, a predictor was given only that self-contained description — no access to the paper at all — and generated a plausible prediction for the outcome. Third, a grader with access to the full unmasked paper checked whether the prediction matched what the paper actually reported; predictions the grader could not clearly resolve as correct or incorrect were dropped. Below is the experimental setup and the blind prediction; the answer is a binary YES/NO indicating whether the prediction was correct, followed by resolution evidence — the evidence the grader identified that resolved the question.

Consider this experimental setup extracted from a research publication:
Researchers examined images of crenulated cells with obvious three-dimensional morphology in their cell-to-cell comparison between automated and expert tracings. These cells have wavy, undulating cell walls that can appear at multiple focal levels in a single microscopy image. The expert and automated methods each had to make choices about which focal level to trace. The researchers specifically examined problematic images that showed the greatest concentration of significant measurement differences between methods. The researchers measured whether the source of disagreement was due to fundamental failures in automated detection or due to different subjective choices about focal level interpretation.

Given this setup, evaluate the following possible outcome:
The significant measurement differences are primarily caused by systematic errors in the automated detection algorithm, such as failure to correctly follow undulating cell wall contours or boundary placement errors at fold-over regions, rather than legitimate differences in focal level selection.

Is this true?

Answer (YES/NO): NO